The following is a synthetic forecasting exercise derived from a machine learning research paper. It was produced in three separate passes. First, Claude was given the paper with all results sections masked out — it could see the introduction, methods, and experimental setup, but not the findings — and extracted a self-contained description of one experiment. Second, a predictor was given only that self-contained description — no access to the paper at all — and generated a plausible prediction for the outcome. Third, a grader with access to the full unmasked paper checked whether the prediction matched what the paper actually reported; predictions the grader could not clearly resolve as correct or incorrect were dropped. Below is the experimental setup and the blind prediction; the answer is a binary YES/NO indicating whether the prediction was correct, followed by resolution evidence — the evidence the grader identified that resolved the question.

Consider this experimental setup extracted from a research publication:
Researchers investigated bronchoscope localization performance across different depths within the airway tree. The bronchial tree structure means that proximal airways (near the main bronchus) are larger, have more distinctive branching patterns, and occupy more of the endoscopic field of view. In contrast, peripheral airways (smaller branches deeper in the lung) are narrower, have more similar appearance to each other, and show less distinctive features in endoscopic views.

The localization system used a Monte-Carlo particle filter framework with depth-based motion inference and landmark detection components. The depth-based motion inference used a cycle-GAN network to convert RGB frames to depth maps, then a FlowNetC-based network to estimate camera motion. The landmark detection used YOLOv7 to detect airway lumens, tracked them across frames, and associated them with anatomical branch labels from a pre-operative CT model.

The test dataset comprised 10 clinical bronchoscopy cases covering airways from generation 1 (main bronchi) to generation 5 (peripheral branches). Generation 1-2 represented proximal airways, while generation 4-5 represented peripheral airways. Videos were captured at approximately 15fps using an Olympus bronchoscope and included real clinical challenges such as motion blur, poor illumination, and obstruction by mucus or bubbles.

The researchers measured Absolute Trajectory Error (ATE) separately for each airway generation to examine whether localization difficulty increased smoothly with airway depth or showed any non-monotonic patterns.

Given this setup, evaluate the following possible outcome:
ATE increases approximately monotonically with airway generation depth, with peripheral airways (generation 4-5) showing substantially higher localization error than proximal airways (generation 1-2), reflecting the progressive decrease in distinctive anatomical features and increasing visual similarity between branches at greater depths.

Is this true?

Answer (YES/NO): NO